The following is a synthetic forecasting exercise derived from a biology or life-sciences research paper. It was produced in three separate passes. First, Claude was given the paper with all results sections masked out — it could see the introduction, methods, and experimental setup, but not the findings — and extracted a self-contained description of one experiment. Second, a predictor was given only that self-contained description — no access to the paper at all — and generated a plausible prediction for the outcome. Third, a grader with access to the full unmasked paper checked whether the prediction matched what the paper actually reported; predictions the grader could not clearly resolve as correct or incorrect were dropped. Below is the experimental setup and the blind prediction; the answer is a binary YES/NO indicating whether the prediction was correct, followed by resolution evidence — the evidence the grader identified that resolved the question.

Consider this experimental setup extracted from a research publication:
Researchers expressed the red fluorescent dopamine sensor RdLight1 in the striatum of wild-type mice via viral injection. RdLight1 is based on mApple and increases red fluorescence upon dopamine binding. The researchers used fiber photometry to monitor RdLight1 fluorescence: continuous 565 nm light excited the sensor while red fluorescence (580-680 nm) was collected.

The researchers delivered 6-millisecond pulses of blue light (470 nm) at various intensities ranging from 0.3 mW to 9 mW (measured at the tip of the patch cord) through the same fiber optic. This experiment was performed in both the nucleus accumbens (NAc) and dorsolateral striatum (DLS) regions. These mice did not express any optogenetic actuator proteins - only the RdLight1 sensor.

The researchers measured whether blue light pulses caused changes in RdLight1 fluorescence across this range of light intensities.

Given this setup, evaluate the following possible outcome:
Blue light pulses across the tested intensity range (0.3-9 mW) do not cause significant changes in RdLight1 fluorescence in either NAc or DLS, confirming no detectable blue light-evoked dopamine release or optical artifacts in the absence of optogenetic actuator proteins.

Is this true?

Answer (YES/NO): NO